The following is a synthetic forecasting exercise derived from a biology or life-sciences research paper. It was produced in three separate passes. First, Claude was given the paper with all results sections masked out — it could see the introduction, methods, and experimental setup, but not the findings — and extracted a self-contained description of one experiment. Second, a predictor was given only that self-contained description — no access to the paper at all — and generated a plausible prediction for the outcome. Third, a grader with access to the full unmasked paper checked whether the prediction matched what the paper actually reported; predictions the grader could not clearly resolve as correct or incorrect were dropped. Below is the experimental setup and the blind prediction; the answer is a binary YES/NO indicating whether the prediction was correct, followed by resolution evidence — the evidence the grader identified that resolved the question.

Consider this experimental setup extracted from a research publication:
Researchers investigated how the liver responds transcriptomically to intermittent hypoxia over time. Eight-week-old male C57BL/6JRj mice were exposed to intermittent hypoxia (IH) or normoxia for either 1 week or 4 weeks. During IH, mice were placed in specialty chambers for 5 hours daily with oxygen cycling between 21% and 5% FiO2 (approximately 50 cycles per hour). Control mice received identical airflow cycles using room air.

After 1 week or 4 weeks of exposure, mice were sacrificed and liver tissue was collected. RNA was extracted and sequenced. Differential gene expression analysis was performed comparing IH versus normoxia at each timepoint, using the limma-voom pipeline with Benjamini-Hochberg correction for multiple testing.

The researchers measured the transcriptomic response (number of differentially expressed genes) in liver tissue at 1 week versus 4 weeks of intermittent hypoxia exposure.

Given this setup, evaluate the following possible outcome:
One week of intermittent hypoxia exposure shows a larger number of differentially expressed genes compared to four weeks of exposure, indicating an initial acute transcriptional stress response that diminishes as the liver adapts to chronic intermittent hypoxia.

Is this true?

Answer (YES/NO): NO